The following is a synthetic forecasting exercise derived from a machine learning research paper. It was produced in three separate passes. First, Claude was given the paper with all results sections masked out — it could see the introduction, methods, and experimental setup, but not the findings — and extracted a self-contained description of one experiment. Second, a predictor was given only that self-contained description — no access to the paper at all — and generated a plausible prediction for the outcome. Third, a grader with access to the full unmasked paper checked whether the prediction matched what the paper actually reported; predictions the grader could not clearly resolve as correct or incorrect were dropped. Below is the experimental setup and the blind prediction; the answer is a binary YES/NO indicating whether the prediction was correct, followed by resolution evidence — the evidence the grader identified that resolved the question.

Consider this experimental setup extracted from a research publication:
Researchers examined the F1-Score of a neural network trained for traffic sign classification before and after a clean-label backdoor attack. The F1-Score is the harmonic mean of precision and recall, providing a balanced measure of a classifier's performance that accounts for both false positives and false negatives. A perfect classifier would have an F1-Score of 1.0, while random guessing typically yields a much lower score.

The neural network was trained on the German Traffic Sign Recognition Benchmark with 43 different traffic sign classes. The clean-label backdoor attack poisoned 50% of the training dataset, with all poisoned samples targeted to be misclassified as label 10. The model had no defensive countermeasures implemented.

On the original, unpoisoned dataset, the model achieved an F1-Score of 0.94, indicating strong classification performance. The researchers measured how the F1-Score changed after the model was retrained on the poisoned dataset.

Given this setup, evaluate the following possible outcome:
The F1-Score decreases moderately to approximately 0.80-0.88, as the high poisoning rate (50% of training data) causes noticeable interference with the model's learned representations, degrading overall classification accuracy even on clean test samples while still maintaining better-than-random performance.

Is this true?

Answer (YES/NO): NO